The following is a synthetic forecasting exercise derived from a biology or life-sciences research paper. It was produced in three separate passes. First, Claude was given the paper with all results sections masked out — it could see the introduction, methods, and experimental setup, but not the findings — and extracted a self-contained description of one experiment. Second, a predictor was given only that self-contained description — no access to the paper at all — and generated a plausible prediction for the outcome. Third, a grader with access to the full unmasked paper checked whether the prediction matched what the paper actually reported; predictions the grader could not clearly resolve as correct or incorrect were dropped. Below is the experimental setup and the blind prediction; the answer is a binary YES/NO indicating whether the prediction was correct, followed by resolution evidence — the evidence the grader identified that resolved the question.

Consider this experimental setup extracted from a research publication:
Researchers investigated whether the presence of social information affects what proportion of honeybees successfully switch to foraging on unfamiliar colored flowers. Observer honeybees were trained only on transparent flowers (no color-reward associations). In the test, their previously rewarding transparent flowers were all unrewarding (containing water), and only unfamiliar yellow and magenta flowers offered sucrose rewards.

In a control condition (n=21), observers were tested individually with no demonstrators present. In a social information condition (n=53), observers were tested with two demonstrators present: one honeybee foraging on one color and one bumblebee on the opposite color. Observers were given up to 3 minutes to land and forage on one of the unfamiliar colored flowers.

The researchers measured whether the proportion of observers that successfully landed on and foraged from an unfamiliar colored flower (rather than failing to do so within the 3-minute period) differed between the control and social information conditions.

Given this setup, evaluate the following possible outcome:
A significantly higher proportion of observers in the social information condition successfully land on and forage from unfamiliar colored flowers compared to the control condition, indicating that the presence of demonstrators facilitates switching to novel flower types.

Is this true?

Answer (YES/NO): NO